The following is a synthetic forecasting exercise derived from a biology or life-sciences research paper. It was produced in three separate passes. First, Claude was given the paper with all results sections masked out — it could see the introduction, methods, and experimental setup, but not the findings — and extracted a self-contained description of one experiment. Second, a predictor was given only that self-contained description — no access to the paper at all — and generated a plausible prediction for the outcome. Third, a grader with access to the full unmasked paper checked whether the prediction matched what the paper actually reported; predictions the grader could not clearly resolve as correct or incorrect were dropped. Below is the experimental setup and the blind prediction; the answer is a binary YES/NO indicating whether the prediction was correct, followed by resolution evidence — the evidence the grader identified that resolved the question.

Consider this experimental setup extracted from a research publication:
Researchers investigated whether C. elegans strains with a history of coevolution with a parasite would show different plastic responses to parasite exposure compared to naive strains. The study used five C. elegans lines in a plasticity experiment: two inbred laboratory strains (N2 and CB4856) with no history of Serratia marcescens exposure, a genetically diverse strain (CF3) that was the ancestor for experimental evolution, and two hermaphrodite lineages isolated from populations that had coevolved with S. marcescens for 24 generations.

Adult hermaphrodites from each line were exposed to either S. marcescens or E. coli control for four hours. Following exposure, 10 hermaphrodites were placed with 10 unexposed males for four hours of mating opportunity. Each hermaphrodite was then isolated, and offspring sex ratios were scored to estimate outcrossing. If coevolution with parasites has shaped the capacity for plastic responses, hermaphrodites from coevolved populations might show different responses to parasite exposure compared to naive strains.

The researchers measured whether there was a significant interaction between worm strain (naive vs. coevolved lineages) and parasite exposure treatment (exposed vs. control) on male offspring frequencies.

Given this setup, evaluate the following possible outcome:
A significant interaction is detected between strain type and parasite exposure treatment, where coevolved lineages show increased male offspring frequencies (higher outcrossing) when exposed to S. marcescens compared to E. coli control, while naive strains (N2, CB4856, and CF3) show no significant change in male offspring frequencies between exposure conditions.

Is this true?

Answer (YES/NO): NO